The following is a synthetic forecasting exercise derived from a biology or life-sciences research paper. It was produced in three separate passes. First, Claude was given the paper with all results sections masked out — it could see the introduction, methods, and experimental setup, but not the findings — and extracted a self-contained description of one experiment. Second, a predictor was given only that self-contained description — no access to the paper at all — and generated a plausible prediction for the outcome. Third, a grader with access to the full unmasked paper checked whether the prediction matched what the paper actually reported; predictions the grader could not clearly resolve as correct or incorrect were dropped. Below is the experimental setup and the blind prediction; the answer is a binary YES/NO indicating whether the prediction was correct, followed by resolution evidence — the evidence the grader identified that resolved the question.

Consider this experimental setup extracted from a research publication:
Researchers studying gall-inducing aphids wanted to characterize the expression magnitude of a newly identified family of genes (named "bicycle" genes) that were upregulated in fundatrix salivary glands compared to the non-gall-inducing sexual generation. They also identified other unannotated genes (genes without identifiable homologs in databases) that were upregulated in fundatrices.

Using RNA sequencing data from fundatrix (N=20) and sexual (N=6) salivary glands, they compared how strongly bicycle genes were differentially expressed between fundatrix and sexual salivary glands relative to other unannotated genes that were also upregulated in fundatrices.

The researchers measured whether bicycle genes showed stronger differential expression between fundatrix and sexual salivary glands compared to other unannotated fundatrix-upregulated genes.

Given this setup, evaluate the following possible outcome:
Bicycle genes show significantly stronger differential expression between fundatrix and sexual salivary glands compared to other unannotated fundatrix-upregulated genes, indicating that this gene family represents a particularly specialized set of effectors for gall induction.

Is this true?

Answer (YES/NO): YES